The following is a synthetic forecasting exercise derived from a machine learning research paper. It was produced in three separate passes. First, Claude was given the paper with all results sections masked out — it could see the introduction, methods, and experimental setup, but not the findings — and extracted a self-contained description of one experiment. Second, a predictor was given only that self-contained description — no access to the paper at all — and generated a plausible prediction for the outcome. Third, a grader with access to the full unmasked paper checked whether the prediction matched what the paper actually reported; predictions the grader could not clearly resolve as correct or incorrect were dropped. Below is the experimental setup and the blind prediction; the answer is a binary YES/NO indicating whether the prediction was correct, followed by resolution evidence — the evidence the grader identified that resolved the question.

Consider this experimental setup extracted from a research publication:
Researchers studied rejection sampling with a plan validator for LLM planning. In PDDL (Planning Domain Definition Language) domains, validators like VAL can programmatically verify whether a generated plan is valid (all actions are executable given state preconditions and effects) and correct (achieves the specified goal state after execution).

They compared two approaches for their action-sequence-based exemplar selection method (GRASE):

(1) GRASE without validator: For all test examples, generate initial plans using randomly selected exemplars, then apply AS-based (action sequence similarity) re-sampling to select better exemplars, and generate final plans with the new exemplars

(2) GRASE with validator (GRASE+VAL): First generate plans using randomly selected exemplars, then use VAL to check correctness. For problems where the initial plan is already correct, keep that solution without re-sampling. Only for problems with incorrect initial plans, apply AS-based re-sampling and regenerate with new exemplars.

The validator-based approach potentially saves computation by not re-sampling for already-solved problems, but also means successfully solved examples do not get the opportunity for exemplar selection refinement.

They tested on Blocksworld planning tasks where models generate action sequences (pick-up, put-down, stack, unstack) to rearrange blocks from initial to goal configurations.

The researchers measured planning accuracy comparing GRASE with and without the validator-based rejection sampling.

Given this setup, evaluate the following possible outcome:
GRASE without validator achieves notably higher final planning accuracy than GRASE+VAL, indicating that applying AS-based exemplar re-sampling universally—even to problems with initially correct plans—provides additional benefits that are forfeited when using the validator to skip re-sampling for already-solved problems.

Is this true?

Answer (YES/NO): NO